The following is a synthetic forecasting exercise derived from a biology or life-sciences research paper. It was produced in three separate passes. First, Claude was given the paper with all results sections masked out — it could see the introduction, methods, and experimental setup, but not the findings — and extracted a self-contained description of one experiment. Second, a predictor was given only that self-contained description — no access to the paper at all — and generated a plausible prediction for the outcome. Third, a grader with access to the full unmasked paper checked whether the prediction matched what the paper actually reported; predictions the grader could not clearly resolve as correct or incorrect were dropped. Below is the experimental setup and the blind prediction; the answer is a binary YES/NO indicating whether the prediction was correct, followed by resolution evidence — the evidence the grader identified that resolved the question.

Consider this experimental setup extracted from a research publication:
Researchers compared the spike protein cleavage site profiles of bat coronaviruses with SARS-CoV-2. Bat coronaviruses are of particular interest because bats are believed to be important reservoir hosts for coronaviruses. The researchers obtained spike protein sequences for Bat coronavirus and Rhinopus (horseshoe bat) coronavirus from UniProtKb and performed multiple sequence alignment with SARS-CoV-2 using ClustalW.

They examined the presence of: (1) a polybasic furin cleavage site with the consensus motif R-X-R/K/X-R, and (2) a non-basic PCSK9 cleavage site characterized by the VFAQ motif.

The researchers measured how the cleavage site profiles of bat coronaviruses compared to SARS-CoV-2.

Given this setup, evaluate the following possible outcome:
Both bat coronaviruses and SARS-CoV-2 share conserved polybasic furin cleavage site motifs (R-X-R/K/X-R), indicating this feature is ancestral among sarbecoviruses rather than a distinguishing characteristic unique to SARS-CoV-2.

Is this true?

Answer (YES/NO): NO